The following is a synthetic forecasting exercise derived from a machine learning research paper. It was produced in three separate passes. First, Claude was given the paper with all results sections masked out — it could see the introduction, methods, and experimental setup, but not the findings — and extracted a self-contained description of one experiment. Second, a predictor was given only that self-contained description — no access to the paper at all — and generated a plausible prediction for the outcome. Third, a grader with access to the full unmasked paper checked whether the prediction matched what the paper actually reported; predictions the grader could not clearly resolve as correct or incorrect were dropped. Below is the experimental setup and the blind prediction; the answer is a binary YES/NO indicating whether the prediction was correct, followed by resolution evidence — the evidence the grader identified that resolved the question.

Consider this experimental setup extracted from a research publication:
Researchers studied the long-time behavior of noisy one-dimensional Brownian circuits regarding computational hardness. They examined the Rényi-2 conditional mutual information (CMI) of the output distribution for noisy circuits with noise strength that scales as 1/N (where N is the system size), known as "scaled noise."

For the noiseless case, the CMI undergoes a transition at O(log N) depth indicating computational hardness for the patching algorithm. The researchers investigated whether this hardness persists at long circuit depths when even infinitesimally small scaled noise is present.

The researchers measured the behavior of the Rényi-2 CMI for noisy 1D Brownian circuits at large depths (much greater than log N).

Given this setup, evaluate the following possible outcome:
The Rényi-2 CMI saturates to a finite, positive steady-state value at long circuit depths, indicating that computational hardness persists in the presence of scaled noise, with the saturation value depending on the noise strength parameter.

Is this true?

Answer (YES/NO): NO